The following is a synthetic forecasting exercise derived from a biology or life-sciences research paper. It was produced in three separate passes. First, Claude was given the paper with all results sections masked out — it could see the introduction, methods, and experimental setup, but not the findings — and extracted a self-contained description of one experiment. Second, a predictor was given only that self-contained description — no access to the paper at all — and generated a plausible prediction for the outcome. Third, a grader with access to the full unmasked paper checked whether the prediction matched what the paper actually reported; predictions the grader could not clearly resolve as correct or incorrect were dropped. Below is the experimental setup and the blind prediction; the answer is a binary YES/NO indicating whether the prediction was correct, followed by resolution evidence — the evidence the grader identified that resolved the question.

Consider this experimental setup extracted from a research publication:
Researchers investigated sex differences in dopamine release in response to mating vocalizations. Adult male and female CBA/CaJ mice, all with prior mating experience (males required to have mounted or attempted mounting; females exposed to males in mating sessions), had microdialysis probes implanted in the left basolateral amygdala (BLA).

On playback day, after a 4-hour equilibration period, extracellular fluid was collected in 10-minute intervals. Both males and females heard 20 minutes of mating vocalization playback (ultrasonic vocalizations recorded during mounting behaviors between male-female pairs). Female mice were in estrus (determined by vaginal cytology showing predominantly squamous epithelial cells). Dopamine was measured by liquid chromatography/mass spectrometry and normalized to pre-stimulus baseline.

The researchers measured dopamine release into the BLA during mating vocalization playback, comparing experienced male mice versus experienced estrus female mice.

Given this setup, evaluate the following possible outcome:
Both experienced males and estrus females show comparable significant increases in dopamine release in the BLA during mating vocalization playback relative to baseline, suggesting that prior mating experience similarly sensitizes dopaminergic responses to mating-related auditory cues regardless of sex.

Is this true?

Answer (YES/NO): NO